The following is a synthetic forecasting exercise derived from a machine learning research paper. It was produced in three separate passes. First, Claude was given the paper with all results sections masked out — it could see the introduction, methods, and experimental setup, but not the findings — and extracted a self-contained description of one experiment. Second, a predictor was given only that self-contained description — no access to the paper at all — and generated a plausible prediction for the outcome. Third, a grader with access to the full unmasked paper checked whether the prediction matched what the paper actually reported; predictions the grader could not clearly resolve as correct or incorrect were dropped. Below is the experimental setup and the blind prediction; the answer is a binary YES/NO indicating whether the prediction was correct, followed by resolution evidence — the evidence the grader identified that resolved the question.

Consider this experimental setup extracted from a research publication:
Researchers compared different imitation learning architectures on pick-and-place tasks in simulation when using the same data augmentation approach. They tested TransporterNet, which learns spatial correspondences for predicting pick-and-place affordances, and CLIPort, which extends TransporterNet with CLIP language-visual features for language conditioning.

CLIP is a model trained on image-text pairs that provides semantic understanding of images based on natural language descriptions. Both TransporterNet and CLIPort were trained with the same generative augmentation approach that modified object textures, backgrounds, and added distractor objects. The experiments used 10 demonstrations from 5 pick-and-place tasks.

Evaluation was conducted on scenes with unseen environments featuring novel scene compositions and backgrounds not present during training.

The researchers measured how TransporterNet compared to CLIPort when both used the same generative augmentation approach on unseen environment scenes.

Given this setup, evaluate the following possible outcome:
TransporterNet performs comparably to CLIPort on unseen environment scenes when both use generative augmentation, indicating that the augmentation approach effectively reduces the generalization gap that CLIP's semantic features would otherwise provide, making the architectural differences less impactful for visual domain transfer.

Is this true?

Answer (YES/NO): NO